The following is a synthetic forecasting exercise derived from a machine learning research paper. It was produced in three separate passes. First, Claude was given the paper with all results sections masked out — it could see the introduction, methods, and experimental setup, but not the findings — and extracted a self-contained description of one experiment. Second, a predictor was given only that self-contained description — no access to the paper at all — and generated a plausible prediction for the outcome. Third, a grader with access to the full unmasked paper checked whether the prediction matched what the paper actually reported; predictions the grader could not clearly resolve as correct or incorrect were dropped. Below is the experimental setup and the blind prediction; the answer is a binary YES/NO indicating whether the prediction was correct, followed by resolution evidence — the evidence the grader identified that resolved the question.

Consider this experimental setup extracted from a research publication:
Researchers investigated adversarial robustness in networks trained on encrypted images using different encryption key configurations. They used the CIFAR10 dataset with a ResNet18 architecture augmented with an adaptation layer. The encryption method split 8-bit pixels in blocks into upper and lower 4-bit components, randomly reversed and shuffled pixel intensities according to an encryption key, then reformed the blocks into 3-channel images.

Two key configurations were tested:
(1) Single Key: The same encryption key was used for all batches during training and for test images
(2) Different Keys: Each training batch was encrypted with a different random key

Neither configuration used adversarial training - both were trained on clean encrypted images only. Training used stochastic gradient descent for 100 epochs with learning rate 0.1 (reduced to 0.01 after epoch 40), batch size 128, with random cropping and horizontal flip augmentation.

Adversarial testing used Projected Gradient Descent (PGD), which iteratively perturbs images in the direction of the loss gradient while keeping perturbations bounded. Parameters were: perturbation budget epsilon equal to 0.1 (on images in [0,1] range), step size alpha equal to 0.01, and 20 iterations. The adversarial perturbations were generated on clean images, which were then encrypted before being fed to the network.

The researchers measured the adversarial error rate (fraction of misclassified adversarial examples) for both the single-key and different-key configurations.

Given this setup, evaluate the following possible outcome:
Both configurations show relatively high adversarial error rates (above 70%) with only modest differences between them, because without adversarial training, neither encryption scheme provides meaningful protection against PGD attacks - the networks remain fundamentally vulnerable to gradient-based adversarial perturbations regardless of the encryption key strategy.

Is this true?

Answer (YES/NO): NO